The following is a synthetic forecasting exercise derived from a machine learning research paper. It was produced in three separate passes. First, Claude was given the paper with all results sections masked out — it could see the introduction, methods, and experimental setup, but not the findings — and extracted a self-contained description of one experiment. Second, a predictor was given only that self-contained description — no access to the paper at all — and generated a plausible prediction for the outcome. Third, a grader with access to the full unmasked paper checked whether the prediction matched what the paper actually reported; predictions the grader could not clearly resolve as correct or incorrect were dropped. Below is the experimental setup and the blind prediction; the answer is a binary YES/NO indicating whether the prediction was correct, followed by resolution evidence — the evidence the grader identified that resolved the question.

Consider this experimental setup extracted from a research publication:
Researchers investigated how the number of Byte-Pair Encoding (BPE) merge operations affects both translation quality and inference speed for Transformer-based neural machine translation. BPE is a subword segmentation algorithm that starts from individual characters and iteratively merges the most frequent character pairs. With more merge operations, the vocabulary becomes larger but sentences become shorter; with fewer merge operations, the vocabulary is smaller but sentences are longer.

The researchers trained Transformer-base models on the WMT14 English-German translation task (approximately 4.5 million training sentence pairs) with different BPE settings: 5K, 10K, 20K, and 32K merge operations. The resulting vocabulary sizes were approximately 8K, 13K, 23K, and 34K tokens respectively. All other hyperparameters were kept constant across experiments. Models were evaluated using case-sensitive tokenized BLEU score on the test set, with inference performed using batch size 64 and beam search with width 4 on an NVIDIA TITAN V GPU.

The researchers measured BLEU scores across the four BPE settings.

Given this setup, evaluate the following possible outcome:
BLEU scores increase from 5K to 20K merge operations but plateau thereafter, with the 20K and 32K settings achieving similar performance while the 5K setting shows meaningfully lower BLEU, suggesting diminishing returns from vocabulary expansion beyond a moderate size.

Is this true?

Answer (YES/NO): NO